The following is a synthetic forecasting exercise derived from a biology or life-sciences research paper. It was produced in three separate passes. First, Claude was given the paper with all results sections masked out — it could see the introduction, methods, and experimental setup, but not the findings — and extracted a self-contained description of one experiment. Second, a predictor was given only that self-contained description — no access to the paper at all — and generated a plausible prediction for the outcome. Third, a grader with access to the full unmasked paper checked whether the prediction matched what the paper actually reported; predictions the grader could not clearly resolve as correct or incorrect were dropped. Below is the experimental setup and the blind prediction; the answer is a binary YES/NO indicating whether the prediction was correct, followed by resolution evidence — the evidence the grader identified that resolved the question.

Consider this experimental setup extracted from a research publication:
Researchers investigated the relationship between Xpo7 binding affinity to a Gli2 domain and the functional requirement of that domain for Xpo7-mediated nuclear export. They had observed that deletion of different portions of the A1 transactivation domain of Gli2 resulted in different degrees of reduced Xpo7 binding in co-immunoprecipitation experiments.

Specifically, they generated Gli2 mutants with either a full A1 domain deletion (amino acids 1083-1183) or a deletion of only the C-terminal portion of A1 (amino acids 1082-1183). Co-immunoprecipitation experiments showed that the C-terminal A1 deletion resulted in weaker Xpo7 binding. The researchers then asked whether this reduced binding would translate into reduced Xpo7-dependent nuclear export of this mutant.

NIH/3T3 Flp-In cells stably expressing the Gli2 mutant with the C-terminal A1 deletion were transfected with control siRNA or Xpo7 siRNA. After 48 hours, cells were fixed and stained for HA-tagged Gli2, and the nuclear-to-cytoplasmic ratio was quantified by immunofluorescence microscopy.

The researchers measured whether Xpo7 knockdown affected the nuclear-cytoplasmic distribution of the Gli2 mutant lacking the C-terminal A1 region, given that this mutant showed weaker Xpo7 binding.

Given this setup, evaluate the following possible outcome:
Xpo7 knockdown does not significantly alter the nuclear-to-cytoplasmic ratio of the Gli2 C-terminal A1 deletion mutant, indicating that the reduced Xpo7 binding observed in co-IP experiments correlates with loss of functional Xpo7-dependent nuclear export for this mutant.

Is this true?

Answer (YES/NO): NO